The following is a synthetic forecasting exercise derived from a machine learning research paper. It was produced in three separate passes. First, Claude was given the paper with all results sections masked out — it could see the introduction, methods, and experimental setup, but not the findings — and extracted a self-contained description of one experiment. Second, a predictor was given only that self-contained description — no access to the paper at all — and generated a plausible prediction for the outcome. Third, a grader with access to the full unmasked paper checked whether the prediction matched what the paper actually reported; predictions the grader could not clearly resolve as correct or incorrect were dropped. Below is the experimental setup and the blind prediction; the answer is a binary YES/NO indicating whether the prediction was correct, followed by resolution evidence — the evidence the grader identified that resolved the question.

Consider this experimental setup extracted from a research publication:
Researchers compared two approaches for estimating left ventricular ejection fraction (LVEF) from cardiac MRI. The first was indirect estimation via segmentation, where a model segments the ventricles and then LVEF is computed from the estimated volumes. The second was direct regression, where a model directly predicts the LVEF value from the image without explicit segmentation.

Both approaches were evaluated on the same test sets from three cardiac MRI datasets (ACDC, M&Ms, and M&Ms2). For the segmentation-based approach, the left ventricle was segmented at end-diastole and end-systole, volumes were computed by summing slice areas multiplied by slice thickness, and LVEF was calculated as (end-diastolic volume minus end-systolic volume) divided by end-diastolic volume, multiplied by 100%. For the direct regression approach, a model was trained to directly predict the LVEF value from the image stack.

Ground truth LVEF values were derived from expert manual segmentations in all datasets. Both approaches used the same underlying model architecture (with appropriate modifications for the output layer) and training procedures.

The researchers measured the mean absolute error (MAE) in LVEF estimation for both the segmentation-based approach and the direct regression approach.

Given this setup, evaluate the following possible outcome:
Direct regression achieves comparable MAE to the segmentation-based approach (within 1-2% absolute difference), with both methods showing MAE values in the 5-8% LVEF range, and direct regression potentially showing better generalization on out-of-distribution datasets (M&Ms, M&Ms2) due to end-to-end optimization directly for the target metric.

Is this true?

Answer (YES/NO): NO